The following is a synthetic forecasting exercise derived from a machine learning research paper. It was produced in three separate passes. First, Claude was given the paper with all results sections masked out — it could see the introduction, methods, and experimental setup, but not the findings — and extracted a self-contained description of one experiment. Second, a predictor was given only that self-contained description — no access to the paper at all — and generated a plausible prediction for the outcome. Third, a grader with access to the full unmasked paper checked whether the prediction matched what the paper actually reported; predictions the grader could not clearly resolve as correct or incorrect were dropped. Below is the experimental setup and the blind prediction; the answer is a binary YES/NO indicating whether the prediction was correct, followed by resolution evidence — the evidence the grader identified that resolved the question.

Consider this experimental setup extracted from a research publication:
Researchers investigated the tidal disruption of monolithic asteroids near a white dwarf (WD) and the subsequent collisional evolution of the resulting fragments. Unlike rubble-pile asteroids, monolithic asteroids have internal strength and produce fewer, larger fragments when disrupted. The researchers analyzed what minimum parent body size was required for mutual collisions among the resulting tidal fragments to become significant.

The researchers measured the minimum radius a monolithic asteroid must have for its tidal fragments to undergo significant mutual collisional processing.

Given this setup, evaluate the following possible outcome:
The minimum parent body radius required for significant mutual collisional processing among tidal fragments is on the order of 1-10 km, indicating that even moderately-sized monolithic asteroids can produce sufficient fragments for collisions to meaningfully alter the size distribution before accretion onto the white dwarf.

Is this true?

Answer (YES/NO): NO